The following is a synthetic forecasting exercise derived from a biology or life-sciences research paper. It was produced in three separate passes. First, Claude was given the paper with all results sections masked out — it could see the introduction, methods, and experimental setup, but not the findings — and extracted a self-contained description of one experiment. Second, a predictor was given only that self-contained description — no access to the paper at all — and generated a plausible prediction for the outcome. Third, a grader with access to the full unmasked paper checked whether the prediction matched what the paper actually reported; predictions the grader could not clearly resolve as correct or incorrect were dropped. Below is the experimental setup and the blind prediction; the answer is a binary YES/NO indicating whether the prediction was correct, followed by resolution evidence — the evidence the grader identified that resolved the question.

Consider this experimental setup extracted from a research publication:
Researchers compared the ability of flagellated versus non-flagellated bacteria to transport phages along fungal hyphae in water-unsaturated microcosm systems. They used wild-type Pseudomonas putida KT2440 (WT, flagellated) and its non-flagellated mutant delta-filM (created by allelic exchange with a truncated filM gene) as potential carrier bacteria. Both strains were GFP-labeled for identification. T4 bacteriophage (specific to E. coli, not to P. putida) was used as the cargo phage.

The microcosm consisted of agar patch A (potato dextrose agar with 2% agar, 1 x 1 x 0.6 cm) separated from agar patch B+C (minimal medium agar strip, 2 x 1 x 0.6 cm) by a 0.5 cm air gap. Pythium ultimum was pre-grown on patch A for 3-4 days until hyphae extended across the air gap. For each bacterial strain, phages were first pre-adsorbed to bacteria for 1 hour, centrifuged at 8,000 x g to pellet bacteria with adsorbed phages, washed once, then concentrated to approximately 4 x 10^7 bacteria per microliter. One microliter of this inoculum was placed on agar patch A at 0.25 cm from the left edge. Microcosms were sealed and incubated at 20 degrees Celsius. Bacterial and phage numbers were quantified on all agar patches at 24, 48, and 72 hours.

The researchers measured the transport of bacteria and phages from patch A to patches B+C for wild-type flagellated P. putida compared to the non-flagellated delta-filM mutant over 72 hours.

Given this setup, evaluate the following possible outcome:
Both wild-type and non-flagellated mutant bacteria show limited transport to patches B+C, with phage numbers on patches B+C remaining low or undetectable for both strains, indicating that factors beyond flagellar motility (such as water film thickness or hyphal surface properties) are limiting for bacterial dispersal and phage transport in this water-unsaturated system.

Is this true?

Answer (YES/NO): NO